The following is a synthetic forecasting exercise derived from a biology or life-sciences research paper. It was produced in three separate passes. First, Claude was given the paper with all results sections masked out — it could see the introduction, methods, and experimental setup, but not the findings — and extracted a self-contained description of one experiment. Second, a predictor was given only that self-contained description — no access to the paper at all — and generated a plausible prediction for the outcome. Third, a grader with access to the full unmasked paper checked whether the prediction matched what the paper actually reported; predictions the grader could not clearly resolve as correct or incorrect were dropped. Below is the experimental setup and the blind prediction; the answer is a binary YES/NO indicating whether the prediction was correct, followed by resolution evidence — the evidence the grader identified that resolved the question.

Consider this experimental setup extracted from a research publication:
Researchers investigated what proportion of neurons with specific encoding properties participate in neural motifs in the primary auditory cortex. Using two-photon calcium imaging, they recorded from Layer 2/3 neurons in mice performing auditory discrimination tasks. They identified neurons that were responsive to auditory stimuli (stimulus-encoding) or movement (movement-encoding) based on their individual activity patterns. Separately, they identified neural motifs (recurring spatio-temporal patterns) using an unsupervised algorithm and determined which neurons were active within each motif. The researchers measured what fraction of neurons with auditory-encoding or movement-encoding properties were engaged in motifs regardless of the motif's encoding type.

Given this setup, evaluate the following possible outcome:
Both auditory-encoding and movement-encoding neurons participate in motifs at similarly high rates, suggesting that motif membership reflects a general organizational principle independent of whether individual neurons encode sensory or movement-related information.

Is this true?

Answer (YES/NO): NO